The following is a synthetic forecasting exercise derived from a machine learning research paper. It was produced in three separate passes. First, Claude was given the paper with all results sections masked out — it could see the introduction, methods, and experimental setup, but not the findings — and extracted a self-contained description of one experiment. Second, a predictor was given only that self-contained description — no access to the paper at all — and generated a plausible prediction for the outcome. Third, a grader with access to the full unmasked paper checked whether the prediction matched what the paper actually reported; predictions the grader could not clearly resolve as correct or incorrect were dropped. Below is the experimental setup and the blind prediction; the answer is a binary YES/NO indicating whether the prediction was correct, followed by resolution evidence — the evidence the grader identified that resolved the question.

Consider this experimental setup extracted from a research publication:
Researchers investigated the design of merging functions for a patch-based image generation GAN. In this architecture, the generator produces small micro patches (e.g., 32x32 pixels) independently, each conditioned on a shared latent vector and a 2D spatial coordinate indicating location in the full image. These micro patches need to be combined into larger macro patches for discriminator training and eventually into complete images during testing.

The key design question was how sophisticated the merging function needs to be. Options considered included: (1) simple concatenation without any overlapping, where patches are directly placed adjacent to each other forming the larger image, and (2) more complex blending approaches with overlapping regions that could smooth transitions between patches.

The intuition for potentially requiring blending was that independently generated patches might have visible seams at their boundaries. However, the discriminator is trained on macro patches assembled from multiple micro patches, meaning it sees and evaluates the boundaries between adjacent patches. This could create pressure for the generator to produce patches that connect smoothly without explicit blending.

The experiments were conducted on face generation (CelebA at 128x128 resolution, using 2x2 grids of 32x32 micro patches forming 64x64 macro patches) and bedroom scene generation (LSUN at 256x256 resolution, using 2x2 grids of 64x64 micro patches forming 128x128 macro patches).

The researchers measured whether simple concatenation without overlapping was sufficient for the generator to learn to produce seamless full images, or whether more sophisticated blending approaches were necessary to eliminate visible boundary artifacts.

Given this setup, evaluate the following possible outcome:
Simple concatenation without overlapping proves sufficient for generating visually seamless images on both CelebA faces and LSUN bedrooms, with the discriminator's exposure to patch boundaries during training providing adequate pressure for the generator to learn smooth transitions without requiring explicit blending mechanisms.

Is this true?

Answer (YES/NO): YES